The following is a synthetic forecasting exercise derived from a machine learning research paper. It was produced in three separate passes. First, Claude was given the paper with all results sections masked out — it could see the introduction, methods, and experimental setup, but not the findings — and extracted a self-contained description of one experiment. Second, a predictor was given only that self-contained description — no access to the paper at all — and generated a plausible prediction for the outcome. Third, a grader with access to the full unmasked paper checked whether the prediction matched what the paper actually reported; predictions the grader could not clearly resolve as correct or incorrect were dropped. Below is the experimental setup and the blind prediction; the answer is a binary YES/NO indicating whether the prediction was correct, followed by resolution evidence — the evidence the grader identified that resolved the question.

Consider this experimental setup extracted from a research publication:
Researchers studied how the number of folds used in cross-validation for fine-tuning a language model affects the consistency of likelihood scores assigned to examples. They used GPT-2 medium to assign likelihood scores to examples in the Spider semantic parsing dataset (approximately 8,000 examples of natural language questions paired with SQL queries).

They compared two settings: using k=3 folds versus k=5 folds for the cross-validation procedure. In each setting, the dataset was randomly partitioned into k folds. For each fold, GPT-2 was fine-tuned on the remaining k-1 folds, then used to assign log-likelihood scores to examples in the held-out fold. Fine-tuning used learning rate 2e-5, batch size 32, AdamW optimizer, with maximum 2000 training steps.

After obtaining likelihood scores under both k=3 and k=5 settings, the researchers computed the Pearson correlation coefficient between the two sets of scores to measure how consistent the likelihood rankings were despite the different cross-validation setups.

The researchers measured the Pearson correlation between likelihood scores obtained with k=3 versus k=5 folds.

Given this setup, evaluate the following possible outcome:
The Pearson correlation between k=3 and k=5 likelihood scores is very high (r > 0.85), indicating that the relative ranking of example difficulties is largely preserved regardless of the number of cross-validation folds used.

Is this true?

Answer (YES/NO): YES